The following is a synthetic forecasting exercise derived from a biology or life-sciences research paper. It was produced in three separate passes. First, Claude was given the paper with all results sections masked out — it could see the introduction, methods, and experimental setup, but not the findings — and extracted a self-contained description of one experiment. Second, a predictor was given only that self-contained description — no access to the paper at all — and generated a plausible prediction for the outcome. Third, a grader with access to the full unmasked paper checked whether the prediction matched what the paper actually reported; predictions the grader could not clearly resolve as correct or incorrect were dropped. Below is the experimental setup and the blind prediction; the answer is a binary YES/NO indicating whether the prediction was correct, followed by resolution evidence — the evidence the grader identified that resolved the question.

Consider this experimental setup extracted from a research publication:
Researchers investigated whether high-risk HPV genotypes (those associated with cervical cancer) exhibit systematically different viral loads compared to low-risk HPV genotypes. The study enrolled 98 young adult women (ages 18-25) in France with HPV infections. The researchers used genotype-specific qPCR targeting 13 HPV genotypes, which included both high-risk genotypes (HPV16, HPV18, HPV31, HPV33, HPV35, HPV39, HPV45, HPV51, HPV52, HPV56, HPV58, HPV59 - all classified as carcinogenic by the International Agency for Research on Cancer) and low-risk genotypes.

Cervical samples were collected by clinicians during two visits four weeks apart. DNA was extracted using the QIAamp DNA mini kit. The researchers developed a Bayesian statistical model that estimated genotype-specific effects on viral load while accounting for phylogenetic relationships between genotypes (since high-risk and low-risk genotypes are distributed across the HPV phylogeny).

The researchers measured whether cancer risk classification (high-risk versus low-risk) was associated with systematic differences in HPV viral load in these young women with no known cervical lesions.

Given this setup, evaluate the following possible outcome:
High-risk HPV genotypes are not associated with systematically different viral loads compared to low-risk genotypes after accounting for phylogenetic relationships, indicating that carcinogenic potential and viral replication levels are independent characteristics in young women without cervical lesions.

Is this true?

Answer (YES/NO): YES